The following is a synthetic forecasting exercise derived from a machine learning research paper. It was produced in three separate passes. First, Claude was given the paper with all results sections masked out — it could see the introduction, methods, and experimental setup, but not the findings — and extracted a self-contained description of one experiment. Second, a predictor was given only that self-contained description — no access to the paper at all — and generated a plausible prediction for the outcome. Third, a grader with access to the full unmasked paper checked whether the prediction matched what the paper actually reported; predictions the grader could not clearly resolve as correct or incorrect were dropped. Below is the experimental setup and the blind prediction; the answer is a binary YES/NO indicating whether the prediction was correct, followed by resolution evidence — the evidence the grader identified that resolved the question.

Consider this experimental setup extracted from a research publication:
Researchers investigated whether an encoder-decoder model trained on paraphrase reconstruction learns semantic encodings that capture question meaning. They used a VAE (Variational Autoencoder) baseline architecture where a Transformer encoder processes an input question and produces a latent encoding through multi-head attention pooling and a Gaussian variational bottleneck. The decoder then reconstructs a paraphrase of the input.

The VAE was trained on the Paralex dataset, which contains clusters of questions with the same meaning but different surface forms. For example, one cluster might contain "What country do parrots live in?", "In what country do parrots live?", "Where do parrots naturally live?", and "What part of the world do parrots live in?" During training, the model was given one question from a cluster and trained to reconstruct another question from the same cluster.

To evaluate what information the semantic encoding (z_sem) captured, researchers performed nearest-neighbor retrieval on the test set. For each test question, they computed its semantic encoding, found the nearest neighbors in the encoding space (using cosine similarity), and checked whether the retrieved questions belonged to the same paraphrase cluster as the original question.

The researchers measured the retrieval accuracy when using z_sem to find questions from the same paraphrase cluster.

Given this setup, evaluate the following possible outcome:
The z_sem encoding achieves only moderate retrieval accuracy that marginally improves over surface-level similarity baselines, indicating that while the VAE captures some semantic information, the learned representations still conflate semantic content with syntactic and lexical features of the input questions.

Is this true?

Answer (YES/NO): NO